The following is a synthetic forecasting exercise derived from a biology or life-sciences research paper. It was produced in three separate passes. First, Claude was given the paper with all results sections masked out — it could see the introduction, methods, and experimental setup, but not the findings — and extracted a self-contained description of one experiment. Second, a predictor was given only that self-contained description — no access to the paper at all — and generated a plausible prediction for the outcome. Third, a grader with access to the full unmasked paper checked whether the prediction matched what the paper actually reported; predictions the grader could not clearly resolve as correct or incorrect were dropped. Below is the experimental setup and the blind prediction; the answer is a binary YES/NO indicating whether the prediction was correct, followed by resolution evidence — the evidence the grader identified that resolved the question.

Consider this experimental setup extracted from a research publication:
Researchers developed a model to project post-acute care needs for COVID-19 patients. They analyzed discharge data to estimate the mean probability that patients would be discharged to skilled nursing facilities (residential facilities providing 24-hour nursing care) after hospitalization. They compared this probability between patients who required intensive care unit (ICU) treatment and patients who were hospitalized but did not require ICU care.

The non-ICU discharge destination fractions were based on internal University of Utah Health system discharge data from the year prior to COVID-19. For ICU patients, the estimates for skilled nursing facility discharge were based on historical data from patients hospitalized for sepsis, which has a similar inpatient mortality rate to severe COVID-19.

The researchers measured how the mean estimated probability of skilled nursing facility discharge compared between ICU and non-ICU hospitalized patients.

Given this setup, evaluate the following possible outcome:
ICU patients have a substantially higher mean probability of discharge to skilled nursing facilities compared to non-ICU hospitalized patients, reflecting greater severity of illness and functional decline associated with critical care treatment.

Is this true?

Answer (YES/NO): YES